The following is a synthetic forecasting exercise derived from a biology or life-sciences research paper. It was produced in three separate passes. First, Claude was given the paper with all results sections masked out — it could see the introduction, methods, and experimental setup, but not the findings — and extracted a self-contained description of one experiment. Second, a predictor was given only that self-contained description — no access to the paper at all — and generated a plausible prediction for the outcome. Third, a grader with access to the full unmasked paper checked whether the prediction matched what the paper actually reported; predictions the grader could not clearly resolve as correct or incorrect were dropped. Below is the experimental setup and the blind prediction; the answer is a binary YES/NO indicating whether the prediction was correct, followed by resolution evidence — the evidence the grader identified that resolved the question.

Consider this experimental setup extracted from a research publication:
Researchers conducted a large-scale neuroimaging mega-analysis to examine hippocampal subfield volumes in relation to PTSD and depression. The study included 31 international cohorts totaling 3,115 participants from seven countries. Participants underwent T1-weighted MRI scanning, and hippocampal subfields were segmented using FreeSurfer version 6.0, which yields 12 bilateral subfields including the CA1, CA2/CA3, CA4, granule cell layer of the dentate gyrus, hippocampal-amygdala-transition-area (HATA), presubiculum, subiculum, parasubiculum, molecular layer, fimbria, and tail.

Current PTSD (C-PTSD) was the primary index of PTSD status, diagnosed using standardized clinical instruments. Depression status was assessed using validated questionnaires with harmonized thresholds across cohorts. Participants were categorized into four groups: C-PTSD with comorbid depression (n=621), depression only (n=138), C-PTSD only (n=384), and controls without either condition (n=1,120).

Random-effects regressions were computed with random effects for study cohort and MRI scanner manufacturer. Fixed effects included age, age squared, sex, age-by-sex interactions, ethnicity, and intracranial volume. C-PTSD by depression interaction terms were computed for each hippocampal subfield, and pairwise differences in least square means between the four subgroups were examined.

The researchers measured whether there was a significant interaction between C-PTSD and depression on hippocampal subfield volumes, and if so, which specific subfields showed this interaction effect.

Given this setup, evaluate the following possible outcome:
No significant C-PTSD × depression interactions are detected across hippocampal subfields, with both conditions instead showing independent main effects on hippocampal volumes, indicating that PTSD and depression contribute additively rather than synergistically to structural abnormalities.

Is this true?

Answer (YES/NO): NO